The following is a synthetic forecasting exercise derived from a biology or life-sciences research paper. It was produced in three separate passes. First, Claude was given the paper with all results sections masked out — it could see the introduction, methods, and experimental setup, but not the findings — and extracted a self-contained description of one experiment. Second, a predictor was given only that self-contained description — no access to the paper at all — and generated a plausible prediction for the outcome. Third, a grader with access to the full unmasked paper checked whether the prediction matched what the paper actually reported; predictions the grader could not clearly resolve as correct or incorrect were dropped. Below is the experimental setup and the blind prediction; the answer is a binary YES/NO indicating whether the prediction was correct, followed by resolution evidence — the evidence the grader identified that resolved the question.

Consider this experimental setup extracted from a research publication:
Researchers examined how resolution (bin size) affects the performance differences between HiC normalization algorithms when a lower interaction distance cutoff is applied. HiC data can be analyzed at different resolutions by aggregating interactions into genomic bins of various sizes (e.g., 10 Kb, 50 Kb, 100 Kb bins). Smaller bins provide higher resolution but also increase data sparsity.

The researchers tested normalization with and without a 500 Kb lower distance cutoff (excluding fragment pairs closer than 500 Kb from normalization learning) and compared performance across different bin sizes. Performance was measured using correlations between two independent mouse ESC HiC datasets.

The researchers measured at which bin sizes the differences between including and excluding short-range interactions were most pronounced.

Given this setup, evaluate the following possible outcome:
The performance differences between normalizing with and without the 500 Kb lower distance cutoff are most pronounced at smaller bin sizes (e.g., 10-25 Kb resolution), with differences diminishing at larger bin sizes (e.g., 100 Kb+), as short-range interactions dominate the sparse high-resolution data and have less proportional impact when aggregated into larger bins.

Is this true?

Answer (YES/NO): YES